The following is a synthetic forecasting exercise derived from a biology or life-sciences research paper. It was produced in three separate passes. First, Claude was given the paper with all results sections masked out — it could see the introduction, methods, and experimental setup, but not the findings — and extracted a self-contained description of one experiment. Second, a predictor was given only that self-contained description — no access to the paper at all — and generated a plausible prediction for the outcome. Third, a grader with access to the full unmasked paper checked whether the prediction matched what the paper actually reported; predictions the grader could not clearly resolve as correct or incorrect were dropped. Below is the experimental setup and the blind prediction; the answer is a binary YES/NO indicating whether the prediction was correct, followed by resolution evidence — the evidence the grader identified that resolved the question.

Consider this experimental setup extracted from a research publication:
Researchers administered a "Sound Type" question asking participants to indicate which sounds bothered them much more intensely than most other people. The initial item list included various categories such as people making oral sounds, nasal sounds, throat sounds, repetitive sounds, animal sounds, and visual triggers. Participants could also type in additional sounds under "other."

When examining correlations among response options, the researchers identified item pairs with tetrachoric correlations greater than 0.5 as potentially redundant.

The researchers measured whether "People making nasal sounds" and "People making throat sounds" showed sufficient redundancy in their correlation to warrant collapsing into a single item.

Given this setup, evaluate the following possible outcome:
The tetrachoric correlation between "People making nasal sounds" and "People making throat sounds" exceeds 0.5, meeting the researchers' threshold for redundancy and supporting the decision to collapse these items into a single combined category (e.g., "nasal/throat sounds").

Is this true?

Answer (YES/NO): YES